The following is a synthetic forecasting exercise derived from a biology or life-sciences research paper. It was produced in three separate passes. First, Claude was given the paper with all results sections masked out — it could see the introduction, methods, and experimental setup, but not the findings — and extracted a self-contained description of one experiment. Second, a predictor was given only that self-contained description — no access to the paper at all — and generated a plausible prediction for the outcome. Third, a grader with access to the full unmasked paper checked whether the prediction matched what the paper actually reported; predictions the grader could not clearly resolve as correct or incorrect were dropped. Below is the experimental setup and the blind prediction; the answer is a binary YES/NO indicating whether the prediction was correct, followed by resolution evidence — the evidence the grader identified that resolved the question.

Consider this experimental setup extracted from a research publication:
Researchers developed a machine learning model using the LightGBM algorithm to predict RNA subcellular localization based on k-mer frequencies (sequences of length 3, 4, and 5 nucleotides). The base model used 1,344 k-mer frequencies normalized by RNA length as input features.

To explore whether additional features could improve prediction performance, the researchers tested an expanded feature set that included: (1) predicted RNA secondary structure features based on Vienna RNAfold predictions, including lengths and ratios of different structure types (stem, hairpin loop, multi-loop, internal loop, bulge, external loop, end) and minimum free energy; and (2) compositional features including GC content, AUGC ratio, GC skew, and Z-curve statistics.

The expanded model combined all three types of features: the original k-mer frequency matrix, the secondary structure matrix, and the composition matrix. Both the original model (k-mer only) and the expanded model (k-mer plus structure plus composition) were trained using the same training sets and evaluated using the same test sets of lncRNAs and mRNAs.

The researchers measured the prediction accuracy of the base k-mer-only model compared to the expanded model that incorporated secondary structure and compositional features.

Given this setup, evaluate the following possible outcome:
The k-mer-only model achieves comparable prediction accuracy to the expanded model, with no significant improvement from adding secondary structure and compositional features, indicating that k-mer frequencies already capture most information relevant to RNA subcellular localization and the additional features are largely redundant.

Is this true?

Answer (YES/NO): YES